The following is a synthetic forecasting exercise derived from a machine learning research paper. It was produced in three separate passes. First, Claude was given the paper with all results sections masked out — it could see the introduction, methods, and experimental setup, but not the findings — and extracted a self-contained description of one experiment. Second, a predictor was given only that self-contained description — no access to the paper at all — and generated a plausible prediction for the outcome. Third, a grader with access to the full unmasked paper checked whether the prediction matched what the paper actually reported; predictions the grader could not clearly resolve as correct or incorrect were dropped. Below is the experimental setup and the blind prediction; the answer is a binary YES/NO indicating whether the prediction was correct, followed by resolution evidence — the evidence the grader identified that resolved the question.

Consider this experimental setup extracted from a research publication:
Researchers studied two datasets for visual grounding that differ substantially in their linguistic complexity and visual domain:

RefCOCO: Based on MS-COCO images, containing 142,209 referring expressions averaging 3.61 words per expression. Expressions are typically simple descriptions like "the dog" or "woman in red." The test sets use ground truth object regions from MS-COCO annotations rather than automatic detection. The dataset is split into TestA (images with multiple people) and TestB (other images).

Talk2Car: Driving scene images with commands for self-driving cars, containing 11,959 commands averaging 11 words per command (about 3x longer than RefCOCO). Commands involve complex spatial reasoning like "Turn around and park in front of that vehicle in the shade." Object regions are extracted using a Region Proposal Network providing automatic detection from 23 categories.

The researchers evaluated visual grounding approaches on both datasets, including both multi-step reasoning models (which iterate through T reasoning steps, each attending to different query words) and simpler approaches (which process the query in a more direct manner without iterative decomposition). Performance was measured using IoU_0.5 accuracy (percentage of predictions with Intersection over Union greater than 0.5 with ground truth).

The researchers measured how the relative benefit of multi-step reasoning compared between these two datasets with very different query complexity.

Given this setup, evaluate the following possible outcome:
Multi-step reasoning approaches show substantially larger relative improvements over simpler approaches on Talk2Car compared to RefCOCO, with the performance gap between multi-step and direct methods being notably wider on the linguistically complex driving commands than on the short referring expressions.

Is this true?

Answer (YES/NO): YES